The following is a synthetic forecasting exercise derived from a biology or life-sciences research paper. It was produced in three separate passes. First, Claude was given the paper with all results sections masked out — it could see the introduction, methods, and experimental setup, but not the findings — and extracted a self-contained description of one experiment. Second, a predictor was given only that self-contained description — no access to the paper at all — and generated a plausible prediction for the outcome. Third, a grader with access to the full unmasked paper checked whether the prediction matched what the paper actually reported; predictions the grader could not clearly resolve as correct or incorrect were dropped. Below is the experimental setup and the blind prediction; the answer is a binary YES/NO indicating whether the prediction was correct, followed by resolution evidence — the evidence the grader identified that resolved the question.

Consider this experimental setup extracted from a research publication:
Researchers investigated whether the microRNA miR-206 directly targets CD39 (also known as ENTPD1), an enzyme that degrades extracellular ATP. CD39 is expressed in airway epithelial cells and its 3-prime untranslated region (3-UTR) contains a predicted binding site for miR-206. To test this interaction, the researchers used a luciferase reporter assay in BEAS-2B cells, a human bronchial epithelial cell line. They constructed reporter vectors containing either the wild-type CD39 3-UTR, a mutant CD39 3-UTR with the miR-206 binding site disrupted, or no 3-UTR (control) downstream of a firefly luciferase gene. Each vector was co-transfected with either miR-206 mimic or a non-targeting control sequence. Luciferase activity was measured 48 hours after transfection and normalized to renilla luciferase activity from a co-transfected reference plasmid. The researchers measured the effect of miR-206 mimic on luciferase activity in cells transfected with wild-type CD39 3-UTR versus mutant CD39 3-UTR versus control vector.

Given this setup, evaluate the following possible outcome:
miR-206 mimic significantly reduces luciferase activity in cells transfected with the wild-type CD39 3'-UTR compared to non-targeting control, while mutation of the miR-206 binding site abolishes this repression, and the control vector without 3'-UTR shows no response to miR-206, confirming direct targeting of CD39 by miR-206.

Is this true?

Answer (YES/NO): YES